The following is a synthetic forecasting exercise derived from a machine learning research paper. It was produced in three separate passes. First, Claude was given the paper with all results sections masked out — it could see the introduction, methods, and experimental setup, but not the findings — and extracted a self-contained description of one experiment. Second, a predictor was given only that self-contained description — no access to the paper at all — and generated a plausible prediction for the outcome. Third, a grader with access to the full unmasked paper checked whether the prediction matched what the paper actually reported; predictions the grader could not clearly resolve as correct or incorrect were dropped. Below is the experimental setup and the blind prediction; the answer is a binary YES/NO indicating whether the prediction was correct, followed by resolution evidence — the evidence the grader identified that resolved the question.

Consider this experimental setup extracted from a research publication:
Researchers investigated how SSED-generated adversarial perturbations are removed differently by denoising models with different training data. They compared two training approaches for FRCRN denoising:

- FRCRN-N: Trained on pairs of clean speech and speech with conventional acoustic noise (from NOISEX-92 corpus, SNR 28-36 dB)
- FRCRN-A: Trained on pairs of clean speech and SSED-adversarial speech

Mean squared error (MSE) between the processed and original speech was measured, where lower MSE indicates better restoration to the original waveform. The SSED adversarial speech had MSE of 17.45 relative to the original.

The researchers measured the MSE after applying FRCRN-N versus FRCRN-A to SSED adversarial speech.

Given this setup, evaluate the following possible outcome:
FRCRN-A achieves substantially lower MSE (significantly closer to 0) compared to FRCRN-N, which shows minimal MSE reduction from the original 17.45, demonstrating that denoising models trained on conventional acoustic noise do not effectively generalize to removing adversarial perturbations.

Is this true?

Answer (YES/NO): YES